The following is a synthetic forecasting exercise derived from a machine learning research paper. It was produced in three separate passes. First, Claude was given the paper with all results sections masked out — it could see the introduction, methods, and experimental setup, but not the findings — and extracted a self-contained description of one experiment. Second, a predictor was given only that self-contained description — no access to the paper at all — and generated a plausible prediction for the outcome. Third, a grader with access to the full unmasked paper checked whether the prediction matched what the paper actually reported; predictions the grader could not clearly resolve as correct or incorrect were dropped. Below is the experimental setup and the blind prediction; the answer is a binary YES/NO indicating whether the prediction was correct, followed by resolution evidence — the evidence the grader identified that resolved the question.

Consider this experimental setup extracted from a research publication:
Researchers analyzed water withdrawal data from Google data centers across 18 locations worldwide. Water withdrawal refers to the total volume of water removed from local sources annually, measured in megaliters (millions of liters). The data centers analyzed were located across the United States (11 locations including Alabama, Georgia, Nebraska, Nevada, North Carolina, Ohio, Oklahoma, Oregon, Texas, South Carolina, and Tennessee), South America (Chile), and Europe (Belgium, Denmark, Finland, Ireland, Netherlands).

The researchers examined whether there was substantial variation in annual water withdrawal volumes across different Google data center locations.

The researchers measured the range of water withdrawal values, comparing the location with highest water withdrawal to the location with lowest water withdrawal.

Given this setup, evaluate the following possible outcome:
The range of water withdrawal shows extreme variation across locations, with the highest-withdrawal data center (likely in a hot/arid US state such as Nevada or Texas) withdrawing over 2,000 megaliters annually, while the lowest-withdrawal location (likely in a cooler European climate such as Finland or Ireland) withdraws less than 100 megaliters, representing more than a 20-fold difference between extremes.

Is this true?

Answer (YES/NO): YES